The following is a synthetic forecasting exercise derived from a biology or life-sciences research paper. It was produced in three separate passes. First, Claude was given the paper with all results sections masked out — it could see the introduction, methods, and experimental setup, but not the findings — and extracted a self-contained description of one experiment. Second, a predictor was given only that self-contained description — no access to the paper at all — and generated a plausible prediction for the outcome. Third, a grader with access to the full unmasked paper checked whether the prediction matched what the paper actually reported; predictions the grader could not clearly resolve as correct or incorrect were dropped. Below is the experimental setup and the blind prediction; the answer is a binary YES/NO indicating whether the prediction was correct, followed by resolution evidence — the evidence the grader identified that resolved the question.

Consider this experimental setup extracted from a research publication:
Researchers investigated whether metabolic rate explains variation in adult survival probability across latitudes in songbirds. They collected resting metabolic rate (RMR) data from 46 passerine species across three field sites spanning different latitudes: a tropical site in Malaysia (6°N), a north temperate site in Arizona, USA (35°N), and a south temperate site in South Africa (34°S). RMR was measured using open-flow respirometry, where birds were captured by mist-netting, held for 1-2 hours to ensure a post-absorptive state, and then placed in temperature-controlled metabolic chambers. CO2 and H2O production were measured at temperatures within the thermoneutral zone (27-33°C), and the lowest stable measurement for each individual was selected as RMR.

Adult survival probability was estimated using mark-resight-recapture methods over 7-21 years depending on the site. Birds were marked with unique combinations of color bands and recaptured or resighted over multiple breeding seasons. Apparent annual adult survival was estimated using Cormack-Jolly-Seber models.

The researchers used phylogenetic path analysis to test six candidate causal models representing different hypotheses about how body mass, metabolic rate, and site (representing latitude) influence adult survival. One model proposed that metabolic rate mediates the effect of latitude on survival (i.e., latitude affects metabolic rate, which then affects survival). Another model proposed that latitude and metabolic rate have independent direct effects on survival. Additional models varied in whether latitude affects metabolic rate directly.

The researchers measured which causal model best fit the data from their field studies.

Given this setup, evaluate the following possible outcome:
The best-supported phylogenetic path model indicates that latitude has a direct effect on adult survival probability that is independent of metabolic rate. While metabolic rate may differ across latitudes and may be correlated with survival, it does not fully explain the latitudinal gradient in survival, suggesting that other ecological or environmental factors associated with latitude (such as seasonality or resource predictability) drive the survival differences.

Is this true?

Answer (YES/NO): YES